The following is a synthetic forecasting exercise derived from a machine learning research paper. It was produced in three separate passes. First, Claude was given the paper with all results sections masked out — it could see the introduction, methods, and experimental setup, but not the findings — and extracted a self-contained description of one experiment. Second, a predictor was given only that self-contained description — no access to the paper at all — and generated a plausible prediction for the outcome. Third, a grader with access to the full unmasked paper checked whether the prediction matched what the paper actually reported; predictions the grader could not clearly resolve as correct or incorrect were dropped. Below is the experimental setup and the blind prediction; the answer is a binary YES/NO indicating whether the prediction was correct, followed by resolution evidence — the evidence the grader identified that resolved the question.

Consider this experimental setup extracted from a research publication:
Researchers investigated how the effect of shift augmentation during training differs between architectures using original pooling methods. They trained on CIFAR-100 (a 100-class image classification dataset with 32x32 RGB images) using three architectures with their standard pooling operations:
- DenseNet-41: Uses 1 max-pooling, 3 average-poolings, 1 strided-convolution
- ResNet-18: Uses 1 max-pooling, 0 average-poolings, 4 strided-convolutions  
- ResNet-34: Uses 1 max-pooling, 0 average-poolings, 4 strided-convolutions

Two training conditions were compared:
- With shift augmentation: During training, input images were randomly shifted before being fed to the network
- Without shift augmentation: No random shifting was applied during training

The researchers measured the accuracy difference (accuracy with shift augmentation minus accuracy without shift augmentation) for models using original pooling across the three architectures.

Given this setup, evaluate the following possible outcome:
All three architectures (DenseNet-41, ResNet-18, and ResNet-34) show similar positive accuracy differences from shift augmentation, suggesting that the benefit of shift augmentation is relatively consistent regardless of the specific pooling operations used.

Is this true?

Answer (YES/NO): NO